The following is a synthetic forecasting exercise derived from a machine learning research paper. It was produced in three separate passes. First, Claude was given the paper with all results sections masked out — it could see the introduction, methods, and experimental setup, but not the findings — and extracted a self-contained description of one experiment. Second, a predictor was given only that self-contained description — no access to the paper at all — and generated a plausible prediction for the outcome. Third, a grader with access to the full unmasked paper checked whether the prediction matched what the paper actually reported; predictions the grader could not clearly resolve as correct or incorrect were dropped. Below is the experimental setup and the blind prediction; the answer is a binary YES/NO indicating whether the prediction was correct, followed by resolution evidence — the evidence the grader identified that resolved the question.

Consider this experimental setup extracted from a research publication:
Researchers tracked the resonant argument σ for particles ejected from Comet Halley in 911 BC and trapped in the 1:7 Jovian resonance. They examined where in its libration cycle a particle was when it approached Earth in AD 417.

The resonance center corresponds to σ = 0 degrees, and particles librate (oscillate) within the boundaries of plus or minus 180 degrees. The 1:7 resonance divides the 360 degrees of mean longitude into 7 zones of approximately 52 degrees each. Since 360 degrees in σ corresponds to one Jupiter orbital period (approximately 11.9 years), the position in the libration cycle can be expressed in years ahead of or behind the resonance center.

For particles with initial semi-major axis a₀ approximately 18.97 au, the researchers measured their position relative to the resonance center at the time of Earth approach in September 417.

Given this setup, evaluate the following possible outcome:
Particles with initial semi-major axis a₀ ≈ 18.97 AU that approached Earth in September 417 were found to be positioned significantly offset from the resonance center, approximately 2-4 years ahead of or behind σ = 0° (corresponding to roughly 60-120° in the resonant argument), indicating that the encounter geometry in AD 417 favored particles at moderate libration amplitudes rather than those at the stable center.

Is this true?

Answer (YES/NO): NO